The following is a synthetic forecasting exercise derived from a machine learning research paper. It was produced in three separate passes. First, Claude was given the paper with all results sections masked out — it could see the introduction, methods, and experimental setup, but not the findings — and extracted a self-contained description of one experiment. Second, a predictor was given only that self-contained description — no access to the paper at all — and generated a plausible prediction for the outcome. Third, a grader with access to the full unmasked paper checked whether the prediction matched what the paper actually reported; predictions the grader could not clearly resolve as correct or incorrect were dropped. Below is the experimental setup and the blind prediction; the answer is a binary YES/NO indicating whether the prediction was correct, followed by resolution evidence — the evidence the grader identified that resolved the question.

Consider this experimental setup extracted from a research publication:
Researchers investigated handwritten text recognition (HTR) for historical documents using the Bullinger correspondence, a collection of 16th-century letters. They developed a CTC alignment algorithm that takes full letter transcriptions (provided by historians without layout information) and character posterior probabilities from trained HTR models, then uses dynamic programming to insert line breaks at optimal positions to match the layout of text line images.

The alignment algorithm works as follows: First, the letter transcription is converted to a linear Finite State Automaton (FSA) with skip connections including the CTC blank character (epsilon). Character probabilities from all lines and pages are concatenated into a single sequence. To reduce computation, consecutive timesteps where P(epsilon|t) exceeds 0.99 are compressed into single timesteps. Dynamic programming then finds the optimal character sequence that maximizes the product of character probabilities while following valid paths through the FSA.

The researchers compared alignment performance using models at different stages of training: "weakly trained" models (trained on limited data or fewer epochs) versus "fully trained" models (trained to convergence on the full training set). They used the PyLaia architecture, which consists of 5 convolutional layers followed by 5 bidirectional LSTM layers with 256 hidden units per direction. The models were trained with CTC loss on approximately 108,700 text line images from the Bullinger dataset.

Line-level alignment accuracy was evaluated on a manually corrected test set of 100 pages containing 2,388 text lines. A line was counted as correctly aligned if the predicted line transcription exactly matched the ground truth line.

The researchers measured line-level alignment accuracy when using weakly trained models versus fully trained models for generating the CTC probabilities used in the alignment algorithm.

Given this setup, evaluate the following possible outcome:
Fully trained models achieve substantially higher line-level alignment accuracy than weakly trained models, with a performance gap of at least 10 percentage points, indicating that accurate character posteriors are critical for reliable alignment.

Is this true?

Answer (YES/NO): NO